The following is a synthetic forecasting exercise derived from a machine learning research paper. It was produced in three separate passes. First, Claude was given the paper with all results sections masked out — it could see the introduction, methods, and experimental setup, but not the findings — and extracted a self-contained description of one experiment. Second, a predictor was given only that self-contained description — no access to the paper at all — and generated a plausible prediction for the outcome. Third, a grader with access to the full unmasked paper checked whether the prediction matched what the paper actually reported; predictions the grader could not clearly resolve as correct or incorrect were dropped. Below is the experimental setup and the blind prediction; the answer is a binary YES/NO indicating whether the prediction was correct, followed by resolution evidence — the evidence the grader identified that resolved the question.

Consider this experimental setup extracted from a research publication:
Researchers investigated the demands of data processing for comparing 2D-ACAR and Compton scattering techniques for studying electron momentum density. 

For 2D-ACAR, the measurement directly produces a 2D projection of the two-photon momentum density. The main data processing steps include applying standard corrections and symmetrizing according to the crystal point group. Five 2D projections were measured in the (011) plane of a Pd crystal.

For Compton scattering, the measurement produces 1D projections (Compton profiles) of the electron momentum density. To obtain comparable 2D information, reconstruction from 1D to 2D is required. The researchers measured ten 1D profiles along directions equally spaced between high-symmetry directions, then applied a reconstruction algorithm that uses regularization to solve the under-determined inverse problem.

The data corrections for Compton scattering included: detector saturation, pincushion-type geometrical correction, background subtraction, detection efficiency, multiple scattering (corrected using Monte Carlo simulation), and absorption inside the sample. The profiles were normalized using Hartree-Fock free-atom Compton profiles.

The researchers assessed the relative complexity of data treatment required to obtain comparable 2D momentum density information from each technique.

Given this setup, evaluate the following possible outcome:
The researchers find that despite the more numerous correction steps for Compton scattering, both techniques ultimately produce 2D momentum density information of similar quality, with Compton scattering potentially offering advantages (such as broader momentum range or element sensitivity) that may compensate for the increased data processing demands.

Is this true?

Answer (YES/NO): NO